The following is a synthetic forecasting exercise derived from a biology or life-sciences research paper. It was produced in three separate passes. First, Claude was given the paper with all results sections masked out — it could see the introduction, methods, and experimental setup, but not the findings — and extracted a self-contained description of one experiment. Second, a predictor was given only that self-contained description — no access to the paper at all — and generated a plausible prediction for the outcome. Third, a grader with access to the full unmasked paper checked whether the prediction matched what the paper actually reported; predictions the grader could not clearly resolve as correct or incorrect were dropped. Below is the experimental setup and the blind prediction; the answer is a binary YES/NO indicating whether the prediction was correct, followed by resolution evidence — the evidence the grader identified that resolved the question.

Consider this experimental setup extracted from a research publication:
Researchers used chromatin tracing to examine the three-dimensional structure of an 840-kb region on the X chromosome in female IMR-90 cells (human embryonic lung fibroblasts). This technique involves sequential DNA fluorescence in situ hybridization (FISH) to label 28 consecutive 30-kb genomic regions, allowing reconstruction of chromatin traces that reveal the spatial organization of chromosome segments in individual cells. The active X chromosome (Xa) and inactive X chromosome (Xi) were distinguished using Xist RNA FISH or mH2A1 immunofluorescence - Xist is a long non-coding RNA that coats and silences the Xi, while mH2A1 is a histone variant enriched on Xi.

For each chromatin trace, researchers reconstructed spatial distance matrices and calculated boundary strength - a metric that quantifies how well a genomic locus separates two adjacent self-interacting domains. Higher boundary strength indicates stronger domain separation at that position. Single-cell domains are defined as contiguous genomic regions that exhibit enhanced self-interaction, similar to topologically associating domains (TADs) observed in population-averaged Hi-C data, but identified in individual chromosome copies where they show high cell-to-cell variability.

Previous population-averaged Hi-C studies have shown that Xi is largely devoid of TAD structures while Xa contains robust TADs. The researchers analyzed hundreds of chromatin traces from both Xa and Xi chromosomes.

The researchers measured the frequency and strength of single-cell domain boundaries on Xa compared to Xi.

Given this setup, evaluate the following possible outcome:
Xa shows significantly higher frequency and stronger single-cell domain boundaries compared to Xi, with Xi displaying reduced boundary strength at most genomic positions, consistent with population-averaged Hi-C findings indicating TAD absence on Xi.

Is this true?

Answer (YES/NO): NO